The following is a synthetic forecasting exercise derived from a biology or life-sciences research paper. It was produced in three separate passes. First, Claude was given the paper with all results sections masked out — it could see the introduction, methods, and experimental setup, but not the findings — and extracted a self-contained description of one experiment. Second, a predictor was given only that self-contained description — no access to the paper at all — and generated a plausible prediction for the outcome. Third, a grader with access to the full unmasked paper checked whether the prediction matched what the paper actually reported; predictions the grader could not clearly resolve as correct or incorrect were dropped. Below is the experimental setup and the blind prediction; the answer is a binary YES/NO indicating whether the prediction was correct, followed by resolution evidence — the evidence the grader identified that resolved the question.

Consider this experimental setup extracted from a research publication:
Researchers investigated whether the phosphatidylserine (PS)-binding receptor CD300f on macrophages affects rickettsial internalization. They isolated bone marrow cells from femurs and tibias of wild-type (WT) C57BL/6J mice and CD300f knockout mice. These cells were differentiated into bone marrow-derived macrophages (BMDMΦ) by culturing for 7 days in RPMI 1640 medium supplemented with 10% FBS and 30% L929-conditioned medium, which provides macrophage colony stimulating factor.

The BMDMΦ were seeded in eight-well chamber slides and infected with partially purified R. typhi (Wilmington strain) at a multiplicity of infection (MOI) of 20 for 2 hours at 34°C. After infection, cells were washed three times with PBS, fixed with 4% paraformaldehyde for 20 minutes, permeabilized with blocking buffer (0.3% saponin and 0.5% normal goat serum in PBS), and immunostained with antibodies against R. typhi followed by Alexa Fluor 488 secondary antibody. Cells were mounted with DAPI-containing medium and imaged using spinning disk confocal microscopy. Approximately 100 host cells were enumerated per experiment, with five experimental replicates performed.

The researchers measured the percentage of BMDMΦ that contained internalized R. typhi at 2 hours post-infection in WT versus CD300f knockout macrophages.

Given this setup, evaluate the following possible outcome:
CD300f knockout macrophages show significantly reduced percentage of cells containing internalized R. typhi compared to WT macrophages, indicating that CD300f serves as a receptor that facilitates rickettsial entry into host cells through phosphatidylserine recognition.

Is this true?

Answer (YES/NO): YES